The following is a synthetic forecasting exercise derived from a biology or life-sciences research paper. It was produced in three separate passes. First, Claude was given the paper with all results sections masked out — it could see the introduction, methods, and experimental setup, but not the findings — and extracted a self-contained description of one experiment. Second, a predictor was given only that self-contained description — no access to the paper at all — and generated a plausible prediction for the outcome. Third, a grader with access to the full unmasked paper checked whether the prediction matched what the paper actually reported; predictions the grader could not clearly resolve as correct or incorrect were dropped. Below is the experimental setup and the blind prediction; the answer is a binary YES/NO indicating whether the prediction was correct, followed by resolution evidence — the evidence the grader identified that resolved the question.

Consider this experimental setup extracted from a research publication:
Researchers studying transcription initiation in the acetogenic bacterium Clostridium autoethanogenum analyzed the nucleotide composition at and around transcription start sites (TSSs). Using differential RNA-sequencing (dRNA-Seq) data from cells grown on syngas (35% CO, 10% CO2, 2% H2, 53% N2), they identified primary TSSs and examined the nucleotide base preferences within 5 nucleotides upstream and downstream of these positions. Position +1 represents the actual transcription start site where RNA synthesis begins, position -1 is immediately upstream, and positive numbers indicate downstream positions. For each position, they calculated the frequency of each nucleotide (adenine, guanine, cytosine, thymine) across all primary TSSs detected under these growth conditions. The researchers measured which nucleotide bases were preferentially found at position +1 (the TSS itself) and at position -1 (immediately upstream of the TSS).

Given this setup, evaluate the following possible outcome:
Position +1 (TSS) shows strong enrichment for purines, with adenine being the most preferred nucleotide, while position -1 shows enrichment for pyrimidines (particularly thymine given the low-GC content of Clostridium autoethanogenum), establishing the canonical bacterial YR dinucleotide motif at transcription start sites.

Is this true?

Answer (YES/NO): YES